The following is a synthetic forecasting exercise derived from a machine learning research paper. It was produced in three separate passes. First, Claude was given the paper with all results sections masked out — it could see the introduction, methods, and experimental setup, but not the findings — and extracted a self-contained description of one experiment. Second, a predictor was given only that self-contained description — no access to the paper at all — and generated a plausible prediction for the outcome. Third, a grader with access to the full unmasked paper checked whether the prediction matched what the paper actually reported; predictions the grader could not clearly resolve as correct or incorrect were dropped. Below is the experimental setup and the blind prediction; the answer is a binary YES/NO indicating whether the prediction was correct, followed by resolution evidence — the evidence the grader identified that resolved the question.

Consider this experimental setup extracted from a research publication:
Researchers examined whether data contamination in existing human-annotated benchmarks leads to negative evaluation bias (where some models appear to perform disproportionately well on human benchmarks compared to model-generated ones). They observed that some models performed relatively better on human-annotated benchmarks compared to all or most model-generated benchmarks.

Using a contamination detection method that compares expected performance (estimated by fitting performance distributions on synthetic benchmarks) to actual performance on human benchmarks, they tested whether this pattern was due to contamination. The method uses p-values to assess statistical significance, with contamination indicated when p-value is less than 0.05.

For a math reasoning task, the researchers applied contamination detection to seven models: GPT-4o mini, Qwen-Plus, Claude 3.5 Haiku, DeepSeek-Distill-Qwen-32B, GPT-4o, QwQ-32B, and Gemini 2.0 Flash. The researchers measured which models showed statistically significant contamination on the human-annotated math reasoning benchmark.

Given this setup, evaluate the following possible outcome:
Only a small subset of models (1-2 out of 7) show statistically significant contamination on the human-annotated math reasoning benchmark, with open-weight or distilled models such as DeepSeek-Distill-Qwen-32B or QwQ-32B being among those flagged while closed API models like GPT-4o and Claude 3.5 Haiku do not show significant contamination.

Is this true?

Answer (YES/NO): YES